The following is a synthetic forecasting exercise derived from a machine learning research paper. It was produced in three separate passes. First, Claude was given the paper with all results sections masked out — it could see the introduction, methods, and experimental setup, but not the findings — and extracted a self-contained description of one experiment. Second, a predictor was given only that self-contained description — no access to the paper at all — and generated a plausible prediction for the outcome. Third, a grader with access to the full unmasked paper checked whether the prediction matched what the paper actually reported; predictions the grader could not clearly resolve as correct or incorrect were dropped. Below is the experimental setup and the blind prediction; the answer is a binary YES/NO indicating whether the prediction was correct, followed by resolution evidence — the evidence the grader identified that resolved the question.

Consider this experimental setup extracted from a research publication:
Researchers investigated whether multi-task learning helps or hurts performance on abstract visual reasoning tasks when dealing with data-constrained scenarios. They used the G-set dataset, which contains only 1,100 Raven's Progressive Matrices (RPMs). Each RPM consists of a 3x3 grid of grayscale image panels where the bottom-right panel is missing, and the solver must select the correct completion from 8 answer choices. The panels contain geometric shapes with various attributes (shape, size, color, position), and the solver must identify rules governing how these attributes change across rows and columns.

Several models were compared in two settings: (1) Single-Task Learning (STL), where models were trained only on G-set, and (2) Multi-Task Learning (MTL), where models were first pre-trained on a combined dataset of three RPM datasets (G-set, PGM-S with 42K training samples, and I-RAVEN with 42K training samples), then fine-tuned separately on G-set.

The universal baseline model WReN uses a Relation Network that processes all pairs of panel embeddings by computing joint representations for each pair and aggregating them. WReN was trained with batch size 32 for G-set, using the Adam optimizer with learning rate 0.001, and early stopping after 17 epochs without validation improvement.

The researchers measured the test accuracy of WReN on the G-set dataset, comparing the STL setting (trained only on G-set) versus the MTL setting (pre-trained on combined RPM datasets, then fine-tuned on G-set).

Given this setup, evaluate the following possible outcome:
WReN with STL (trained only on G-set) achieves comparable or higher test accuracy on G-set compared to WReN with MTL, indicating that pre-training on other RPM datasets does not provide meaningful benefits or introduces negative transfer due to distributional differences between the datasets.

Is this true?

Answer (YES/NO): NO